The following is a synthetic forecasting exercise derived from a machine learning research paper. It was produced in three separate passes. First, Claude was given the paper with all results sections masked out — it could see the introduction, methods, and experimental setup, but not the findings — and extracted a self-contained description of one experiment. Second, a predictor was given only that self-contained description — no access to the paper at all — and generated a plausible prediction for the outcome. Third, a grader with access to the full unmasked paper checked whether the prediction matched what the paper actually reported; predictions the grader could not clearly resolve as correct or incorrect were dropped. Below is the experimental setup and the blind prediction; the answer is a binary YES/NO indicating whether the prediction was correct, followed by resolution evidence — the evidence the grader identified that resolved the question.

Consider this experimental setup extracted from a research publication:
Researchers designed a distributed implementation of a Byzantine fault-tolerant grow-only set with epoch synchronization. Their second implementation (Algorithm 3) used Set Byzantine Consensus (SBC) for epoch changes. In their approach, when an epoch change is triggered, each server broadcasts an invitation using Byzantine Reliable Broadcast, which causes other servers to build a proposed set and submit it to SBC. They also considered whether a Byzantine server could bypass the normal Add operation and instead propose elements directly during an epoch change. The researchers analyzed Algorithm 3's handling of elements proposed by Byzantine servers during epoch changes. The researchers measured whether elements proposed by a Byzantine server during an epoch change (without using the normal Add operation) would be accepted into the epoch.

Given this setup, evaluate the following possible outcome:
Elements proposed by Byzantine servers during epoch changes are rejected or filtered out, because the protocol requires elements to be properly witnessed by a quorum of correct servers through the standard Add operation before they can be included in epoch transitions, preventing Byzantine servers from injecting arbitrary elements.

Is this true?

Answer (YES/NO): NO